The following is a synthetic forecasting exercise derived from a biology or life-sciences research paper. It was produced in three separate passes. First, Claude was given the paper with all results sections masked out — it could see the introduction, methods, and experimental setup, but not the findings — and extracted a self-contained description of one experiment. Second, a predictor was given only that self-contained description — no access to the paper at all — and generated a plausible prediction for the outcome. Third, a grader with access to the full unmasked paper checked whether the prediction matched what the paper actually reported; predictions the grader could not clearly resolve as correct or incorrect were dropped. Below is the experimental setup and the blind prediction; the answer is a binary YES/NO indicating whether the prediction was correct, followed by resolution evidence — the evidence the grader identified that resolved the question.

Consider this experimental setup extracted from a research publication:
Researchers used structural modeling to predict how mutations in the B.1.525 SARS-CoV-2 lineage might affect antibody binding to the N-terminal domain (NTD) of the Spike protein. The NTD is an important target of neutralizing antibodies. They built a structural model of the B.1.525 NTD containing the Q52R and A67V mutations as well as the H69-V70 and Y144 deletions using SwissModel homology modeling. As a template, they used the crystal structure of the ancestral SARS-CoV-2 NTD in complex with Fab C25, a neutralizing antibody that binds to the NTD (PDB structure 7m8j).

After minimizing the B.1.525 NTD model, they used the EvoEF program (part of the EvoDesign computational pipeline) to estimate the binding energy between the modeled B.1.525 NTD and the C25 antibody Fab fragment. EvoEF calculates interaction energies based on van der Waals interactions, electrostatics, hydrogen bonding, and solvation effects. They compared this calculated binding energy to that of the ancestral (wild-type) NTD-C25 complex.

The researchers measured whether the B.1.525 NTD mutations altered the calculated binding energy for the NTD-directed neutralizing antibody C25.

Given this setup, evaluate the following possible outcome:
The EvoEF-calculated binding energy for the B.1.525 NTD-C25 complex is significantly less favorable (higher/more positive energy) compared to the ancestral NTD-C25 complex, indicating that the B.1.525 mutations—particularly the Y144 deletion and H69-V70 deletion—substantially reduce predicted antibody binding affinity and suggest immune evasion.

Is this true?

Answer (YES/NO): YES